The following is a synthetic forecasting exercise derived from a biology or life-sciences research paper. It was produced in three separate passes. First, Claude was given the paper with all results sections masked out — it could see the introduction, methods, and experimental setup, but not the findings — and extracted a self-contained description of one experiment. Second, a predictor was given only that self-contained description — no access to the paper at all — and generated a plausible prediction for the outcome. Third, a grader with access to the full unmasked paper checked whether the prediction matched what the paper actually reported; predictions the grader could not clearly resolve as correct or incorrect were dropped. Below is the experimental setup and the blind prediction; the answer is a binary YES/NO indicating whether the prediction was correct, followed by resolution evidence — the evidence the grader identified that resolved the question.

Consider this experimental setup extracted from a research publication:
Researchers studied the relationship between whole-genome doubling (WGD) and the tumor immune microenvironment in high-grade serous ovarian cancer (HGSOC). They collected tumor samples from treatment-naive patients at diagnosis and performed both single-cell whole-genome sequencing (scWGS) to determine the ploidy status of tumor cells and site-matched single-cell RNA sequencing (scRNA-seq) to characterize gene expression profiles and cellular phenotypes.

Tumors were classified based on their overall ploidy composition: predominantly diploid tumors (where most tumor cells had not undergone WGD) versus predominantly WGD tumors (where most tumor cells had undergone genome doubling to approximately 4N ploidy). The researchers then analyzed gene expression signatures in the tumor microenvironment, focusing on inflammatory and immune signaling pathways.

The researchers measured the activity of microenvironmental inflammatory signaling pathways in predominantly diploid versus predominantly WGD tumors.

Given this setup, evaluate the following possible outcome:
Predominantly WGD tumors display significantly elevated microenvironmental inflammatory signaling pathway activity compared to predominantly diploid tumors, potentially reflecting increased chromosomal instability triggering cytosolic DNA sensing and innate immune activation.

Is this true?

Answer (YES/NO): NO